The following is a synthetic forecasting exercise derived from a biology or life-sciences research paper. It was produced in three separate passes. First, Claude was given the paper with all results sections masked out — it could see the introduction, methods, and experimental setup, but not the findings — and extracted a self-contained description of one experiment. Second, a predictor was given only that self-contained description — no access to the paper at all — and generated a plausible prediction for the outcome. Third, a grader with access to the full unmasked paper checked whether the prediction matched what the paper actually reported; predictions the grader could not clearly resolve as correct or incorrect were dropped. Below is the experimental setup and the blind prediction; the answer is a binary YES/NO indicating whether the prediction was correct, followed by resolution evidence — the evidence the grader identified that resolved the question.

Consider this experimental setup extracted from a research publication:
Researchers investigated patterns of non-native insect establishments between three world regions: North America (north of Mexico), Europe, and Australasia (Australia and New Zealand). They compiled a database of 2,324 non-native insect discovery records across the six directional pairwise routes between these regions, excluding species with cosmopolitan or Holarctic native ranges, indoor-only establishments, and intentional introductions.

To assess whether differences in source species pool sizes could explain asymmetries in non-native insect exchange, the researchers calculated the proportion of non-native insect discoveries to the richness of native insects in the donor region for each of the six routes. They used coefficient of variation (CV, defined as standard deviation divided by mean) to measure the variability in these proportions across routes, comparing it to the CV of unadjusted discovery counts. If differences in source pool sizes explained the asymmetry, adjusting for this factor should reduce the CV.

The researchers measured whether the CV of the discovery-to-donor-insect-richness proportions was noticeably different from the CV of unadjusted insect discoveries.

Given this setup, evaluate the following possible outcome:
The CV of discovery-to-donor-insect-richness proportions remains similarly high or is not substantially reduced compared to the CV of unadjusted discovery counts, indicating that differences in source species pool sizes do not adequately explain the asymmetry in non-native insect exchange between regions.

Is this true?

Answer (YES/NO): YES